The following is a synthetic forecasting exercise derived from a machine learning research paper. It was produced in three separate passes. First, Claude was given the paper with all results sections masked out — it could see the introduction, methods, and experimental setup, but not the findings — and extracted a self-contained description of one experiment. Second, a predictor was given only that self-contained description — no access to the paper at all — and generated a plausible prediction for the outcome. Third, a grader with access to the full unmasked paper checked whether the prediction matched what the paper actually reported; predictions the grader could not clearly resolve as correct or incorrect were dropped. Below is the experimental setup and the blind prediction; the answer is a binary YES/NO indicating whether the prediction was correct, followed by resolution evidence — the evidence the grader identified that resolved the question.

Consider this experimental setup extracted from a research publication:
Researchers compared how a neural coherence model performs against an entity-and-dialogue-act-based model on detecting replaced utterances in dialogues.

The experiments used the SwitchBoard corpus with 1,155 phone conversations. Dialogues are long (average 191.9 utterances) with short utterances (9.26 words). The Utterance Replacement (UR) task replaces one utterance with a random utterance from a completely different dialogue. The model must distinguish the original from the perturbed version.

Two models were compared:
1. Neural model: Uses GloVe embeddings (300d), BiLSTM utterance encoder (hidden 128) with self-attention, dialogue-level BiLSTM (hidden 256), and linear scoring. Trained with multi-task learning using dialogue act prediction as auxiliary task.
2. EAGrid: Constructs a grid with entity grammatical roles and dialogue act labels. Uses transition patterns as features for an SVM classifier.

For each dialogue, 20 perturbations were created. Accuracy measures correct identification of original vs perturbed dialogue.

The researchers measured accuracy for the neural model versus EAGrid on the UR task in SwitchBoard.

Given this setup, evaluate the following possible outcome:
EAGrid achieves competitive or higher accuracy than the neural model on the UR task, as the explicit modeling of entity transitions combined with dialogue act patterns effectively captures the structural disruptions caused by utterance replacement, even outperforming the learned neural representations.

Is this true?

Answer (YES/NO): YES